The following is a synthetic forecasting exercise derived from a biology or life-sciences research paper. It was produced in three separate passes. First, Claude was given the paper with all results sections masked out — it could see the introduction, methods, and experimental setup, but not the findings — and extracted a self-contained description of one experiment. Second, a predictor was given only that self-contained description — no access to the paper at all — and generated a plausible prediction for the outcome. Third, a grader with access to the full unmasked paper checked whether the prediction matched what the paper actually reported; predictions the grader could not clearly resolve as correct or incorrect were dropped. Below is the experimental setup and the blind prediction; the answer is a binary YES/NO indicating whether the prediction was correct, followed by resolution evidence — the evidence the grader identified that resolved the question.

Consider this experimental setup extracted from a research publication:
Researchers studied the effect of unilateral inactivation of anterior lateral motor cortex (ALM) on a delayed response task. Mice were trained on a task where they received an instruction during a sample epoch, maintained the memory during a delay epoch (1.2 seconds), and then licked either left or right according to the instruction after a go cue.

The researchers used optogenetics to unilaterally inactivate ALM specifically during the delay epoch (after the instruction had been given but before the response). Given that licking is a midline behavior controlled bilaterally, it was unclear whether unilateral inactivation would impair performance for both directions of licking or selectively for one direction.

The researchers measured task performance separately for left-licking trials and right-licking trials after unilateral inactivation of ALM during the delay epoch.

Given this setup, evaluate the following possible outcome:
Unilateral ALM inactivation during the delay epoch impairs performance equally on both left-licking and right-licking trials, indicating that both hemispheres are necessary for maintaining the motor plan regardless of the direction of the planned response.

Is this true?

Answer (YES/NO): NO